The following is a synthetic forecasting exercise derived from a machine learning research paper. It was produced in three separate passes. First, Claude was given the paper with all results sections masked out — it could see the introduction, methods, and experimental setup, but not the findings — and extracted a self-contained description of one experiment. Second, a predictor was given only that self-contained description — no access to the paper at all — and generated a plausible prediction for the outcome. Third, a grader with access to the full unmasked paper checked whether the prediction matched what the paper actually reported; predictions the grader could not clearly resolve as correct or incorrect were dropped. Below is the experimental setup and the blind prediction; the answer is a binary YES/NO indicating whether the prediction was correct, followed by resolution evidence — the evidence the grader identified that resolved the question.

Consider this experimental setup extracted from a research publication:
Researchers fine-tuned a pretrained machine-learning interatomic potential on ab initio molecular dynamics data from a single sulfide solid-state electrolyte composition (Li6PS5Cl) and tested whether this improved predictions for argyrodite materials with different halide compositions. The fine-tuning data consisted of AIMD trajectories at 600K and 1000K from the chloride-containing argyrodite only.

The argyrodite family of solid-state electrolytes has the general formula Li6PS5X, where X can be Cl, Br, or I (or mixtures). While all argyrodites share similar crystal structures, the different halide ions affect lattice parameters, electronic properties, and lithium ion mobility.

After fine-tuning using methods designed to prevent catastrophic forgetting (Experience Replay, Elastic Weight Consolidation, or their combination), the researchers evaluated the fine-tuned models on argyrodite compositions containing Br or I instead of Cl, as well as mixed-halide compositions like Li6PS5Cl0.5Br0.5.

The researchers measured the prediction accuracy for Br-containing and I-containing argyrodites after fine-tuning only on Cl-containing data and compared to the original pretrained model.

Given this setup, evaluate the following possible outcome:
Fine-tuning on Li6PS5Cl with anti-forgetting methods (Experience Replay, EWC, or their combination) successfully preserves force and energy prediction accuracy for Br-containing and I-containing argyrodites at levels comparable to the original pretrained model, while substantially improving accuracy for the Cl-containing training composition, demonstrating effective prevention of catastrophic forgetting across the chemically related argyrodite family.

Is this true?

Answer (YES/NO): NO